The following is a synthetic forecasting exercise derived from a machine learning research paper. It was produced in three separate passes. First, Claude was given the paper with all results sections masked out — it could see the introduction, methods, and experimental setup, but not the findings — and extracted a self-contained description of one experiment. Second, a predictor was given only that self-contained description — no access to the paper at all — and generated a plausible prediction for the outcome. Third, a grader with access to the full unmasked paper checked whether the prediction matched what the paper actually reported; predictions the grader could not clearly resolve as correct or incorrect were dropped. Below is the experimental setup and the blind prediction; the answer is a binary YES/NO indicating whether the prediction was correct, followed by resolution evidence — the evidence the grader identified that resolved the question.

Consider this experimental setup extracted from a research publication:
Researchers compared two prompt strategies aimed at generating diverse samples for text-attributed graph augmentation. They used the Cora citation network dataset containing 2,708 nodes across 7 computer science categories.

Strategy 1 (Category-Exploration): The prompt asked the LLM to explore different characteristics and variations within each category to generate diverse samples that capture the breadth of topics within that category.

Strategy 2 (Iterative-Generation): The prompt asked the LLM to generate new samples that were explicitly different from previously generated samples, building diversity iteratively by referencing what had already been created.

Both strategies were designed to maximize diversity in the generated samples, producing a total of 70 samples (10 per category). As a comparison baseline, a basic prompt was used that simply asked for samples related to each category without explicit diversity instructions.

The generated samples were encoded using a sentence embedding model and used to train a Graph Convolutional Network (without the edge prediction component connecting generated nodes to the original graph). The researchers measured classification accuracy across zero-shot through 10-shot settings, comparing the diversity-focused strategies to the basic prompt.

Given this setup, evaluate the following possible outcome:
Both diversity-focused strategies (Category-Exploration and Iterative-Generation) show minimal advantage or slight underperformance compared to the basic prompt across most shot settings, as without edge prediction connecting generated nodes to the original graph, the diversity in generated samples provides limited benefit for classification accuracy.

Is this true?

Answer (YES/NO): YES